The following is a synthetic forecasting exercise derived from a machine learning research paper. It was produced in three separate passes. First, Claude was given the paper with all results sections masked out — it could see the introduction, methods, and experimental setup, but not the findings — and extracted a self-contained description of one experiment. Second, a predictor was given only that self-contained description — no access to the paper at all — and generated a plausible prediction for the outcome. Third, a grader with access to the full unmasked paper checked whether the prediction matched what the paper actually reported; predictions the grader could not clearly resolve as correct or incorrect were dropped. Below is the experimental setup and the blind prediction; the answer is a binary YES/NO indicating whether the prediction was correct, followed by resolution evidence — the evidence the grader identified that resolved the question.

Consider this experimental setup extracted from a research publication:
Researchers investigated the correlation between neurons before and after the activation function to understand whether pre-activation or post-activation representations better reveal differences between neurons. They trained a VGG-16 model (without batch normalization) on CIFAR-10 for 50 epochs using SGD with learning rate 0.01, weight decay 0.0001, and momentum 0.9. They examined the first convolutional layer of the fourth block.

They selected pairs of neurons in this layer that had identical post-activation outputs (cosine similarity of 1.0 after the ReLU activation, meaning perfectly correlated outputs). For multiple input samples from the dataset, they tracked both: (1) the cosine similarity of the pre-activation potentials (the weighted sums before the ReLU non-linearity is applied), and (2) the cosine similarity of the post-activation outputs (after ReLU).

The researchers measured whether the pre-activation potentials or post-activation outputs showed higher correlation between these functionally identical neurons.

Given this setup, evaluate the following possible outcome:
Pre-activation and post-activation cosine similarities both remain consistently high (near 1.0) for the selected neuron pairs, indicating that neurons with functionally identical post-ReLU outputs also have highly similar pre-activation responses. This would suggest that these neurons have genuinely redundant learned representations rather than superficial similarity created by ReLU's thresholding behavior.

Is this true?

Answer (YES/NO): NO